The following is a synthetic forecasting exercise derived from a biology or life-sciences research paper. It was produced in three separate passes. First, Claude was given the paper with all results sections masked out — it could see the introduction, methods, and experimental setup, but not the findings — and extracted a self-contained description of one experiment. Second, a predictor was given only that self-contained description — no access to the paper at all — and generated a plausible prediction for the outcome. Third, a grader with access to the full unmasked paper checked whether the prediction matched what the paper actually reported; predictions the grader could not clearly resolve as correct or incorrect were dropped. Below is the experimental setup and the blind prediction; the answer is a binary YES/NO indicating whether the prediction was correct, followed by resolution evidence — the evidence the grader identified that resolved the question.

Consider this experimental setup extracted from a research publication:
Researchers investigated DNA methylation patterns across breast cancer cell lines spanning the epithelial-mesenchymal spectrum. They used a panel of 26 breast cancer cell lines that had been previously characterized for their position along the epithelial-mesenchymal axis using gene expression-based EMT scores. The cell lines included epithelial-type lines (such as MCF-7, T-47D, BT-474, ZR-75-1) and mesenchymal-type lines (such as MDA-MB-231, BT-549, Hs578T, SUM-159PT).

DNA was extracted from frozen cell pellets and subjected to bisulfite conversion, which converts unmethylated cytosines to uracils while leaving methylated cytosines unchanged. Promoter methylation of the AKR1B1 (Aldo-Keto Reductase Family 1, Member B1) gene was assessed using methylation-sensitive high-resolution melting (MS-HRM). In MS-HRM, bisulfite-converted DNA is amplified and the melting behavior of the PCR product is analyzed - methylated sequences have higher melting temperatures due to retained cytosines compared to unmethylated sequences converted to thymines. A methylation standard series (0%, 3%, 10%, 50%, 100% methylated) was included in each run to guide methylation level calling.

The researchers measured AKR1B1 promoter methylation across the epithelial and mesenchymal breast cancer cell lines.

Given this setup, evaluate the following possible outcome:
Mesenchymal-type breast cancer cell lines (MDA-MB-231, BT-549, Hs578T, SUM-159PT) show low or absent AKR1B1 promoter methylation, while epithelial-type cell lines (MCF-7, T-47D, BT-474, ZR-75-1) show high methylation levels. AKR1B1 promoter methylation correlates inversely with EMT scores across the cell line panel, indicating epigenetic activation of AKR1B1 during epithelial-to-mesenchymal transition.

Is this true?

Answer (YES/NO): YES